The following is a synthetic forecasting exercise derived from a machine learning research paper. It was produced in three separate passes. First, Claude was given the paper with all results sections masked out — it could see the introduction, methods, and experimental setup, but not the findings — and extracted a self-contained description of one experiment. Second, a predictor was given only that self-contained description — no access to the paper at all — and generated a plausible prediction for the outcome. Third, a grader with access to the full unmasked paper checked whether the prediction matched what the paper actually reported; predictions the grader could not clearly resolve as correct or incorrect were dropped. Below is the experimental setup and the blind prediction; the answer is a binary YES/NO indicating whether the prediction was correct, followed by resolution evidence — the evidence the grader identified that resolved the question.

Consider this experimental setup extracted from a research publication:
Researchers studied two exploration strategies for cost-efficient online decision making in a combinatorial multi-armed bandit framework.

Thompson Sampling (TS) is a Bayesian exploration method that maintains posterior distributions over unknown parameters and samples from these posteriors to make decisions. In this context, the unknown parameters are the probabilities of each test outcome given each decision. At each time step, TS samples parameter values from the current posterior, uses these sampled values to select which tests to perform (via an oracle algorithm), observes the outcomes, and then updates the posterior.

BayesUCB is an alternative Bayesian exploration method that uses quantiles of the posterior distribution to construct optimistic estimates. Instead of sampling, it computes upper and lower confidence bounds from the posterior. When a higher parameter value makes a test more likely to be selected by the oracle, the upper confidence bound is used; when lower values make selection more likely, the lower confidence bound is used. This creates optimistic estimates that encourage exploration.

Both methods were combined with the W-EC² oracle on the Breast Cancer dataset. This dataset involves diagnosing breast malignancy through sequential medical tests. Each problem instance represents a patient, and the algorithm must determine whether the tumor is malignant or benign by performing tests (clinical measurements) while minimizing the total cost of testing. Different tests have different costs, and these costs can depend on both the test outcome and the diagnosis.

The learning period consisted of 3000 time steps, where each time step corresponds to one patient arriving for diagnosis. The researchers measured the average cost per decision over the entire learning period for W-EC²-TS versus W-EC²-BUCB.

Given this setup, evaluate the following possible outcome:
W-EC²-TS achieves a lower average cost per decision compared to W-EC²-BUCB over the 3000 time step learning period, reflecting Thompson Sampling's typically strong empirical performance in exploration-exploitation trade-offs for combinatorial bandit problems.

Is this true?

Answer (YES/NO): YES